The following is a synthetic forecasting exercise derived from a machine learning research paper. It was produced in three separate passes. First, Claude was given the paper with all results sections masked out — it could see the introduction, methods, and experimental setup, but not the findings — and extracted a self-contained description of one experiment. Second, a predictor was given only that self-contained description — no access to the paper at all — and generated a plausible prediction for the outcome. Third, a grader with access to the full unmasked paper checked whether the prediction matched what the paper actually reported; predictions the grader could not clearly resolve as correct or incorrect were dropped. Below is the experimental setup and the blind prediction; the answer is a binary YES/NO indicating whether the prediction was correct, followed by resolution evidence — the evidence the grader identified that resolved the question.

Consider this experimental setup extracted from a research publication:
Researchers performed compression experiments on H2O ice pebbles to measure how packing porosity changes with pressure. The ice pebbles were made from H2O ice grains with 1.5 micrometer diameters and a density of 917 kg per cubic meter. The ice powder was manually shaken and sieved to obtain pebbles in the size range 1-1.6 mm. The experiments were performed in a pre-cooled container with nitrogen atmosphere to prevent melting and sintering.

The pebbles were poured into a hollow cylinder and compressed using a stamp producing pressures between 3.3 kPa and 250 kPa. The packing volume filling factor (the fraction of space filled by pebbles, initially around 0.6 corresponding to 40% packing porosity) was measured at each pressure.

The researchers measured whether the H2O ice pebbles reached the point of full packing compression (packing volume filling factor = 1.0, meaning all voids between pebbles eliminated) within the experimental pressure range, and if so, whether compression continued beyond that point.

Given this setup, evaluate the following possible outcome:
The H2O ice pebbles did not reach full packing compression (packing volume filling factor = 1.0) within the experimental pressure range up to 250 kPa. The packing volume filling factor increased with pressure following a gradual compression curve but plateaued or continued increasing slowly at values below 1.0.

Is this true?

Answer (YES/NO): NO